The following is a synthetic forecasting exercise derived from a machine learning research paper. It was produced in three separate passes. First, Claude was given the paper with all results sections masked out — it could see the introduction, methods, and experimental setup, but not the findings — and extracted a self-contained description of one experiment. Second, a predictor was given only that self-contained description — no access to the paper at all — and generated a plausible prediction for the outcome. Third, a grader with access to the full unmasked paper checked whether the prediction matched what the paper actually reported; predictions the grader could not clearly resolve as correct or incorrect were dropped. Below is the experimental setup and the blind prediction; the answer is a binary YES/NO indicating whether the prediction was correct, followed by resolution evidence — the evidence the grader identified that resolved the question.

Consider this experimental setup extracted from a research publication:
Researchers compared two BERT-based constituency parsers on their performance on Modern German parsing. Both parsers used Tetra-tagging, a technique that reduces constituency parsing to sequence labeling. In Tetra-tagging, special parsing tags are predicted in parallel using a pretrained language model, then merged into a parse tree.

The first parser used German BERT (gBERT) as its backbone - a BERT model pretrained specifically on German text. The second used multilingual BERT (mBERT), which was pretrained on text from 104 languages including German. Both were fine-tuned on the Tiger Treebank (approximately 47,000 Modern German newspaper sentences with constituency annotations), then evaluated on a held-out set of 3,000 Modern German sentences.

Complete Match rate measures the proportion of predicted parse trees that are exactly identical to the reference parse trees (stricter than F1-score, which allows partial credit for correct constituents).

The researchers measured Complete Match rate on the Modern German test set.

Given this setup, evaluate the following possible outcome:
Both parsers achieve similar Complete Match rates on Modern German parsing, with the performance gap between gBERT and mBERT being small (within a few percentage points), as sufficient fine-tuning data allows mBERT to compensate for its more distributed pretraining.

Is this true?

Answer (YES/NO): NO